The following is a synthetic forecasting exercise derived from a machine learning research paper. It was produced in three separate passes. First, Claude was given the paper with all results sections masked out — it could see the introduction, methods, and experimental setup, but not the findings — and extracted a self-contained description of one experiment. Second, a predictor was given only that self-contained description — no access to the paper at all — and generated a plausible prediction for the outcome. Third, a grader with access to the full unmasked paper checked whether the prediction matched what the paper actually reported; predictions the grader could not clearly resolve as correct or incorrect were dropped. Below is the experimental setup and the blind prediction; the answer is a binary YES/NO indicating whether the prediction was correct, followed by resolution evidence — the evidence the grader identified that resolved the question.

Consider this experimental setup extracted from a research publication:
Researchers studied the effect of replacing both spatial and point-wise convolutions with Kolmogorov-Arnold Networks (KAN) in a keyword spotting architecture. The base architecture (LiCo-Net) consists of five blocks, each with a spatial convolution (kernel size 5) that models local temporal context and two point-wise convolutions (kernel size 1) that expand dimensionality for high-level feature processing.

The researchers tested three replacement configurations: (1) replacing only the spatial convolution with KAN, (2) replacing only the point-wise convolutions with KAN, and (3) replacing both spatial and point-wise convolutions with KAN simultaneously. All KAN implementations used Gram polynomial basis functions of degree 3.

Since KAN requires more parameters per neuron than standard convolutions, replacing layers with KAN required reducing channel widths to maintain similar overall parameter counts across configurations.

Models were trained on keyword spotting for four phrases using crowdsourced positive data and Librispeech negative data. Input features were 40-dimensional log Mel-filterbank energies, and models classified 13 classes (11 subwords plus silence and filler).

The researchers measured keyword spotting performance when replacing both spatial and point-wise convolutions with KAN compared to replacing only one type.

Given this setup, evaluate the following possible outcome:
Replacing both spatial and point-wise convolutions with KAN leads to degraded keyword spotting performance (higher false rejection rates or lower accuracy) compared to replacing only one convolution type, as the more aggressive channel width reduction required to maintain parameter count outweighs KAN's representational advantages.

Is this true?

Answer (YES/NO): NO